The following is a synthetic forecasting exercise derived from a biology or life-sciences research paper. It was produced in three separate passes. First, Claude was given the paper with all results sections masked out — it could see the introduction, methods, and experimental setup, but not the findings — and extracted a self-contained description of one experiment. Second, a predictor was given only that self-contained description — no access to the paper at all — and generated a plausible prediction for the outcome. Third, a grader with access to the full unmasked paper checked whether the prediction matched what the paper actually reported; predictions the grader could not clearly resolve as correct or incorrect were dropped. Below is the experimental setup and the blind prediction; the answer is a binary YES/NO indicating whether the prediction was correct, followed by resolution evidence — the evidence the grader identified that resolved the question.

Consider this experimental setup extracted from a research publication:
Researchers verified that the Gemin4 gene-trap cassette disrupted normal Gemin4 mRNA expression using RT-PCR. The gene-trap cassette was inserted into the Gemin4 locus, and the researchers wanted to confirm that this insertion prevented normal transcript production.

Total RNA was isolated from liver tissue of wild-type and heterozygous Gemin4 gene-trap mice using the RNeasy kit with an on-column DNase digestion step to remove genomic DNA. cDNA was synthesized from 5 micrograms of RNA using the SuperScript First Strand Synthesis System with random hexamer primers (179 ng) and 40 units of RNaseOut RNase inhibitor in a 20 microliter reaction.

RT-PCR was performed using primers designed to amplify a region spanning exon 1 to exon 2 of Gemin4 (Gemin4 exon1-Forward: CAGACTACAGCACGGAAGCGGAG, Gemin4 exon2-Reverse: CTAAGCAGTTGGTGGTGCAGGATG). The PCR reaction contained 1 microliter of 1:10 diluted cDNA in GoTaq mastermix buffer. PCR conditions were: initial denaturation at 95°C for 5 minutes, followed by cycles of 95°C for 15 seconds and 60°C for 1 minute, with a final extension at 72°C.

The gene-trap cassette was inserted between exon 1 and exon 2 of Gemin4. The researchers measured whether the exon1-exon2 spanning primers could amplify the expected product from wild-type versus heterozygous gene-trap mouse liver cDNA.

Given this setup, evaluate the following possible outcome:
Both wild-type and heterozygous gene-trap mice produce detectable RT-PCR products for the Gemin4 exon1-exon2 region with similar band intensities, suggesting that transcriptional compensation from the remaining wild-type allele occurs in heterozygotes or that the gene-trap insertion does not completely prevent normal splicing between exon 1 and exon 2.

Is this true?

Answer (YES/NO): NO